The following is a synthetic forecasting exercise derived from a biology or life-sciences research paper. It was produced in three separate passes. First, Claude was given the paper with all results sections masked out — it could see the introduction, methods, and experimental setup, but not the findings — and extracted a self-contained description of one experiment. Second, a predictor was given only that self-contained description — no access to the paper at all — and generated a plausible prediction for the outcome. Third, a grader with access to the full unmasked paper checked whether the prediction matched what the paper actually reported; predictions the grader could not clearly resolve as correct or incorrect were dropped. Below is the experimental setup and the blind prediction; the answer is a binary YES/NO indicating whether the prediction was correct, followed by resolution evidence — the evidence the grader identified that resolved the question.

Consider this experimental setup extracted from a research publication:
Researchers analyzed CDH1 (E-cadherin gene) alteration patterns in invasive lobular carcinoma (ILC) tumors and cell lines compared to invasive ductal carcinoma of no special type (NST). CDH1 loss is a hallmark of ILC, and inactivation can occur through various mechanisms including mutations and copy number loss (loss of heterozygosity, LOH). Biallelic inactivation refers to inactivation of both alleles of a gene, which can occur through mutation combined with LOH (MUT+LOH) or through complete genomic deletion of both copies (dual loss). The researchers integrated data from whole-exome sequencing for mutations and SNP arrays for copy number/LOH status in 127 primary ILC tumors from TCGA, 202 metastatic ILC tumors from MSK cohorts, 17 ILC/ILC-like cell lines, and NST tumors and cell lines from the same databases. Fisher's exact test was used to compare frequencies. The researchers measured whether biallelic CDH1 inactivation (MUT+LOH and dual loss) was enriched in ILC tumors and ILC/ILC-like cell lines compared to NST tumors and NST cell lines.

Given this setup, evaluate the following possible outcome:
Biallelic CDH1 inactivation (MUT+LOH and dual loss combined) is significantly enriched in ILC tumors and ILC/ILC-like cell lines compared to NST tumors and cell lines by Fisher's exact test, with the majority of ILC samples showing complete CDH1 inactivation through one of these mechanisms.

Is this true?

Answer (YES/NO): YES